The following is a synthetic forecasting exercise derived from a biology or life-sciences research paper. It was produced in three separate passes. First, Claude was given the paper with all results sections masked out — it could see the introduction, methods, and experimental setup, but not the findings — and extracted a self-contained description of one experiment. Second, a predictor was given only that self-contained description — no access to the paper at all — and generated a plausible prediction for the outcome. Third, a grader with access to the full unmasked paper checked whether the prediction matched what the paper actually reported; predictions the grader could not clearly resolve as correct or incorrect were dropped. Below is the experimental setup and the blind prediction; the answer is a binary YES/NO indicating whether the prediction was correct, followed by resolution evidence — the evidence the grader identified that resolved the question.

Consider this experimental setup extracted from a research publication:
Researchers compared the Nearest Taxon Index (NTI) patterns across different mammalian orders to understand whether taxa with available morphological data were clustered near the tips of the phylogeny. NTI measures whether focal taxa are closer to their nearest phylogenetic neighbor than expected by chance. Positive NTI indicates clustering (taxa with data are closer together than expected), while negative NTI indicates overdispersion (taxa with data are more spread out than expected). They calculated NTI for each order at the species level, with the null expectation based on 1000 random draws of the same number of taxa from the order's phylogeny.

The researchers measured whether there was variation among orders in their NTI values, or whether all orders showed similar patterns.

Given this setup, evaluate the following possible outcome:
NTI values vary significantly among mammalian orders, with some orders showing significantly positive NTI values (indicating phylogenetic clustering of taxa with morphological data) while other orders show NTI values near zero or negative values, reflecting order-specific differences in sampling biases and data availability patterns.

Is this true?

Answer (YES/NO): YES